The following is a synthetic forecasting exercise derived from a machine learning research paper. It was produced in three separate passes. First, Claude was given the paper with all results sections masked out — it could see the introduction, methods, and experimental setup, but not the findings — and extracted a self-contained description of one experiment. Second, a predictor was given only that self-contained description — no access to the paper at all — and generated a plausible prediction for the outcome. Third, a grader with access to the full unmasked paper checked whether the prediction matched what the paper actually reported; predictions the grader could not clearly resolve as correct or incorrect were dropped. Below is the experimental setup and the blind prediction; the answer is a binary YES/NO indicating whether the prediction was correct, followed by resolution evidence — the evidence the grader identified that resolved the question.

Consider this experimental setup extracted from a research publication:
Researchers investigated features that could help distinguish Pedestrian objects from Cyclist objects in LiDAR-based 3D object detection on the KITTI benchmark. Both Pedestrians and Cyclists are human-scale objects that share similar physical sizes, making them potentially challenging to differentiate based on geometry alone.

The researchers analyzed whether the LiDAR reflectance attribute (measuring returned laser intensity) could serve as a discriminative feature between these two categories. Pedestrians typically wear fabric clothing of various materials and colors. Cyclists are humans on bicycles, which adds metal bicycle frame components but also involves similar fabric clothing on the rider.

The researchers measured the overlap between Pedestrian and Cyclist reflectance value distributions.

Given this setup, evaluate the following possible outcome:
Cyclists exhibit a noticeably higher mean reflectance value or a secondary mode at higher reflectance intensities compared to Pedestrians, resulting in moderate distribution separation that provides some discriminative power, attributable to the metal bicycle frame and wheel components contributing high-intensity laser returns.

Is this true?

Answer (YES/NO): NO